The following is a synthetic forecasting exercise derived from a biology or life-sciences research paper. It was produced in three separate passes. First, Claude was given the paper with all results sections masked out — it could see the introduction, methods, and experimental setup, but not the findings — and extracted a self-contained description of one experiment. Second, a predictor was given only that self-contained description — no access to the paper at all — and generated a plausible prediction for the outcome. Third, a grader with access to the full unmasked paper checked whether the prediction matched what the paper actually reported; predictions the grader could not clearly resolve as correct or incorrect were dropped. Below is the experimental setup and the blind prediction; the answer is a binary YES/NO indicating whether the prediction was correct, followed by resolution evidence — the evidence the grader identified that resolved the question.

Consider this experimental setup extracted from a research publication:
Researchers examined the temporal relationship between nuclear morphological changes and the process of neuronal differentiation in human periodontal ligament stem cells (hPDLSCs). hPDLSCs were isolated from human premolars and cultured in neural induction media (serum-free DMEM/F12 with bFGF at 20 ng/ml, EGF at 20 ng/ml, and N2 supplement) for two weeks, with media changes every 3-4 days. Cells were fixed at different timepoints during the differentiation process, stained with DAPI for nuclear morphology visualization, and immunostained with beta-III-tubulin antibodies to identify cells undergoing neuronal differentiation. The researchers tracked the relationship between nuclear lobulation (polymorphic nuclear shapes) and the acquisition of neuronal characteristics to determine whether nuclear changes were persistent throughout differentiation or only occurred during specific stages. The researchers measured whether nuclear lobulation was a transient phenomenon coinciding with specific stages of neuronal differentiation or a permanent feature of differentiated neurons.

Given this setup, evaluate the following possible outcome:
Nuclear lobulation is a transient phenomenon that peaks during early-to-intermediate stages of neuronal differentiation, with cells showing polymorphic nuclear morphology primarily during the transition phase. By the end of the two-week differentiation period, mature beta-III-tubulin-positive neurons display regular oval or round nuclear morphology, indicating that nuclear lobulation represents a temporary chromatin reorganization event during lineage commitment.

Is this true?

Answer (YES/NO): NO